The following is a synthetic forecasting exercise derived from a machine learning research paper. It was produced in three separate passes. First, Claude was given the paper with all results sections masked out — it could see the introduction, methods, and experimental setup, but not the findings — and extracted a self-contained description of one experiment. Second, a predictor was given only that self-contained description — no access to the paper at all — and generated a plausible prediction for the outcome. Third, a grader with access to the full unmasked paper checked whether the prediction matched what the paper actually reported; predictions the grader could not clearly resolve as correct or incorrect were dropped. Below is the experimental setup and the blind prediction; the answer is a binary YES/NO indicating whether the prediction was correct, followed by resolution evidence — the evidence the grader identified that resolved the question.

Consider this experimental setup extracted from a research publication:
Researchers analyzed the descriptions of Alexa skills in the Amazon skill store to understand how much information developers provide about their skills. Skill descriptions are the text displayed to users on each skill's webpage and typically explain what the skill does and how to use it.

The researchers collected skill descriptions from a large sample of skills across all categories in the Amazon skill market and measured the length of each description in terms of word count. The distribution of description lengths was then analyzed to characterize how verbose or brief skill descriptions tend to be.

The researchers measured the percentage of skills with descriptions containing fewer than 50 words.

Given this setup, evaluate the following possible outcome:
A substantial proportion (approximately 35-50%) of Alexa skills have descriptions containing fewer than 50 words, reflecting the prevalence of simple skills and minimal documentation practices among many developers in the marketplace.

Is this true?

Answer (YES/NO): NO